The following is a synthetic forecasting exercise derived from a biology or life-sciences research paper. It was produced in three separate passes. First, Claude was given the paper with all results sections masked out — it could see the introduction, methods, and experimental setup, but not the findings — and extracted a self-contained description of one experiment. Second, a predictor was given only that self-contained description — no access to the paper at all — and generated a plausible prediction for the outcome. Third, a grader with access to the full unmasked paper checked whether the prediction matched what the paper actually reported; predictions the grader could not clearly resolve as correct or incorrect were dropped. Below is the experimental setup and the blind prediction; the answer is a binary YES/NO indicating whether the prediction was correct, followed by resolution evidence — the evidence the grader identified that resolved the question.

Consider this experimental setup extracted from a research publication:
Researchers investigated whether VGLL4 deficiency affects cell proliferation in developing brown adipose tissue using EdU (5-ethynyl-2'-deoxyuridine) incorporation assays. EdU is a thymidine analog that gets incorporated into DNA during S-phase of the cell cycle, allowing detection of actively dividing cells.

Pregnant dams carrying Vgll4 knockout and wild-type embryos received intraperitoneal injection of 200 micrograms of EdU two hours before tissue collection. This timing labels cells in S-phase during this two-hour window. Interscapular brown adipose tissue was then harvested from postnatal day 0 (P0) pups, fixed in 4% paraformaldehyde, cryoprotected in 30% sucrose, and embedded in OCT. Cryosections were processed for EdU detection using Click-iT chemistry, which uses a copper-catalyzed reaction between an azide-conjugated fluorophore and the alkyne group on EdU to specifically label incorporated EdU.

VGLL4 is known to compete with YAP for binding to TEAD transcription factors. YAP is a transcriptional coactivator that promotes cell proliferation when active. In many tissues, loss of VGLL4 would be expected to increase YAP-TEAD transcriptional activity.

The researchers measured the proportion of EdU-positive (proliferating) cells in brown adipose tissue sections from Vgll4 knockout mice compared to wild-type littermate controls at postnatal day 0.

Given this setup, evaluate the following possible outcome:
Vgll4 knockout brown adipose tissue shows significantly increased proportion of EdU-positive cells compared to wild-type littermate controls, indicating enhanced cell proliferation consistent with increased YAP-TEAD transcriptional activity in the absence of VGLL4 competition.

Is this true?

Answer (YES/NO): NO